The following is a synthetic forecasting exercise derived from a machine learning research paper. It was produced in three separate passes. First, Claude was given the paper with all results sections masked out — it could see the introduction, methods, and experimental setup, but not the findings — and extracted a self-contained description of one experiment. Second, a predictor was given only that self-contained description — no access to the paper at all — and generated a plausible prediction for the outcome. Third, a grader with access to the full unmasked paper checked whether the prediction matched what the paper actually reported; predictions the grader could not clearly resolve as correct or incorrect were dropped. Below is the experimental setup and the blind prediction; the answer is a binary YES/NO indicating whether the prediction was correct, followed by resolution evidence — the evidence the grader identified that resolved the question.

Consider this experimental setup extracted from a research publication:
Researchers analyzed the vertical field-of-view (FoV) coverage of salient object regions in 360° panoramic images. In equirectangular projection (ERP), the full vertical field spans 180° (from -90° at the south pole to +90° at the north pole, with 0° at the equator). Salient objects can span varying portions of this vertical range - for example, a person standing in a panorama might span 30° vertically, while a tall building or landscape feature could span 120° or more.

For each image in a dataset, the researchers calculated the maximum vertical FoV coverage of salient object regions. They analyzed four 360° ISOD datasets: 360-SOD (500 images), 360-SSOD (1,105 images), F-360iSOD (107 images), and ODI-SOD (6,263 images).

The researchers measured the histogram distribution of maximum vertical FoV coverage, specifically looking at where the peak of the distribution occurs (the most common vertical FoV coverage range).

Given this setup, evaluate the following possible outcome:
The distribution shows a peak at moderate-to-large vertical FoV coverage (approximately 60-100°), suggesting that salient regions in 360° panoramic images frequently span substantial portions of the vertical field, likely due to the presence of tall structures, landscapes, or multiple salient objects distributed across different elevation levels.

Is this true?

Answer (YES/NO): NO